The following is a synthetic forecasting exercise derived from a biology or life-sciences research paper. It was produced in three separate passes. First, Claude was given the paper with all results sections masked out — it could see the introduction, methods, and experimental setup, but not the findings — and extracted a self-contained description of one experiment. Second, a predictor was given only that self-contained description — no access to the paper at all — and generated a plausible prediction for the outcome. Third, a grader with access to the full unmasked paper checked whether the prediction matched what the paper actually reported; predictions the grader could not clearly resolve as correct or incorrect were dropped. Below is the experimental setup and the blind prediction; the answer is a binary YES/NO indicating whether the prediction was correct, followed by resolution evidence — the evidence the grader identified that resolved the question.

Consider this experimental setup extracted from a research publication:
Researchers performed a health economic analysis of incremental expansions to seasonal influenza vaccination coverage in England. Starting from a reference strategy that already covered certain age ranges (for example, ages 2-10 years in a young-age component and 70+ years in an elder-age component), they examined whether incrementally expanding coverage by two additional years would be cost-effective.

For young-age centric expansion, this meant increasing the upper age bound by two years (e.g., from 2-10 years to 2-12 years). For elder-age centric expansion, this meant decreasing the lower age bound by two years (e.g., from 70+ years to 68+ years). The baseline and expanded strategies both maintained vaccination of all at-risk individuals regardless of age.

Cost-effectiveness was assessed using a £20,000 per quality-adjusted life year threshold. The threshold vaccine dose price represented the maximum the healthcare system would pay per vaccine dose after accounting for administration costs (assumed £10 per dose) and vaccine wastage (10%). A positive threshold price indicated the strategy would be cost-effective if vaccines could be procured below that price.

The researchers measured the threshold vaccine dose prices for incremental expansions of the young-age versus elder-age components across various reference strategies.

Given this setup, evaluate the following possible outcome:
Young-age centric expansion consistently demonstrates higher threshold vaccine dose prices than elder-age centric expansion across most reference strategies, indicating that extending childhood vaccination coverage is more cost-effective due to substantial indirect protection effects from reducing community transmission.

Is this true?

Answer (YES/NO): NO